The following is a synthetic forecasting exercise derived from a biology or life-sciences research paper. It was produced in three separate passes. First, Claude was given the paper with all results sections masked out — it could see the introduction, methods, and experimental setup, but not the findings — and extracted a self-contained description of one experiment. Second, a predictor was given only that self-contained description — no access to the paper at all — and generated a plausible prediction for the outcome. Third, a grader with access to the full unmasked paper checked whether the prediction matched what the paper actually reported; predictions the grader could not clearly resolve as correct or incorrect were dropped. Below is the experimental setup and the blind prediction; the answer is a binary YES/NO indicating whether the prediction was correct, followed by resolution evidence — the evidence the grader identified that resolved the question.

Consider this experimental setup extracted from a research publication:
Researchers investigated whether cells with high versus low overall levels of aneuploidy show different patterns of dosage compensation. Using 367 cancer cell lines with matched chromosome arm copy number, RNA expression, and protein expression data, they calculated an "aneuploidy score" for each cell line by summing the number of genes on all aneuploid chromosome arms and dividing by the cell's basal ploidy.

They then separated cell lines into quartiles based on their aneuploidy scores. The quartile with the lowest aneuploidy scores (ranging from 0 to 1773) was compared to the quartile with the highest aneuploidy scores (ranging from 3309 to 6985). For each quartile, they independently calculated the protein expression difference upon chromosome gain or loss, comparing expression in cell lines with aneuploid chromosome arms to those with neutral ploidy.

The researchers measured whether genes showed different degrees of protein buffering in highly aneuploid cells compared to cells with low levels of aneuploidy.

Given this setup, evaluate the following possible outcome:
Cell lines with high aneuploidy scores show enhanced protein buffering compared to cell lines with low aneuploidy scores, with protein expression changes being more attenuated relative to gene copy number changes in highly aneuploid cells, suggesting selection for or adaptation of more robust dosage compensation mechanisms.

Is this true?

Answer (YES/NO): NO